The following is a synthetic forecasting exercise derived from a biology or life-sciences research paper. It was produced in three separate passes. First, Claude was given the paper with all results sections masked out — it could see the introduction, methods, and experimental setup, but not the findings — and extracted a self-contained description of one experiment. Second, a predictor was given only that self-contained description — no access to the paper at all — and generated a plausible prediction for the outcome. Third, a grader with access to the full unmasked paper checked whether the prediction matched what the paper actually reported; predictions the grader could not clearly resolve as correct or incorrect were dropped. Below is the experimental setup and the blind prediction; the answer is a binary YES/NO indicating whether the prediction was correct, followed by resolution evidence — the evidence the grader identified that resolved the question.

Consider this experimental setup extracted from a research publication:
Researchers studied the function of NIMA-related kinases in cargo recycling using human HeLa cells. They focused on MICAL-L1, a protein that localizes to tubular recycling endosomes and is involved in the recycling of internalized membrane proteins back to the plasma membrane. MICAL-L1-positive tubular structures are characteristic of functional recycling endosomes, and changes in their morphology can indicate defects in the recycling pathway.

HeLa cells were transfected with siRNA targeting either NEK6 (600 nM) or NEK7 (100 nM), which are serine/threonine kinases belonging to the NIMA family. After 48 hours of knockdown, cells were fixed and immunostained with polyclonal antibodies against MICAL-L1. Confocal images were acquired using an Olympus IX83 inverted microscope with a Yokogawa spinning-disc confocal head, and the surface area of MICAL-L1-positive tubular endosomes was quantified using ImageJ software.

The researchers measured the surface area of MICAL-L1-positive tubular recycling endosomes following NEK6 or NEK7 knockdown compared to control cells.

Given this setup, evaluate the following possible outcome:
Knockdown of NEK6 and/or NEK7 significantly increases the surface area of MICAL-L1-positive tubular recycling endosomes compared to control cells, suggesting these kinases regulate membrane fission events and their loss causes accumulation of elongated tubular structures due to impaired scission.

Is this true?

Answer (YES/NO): YES